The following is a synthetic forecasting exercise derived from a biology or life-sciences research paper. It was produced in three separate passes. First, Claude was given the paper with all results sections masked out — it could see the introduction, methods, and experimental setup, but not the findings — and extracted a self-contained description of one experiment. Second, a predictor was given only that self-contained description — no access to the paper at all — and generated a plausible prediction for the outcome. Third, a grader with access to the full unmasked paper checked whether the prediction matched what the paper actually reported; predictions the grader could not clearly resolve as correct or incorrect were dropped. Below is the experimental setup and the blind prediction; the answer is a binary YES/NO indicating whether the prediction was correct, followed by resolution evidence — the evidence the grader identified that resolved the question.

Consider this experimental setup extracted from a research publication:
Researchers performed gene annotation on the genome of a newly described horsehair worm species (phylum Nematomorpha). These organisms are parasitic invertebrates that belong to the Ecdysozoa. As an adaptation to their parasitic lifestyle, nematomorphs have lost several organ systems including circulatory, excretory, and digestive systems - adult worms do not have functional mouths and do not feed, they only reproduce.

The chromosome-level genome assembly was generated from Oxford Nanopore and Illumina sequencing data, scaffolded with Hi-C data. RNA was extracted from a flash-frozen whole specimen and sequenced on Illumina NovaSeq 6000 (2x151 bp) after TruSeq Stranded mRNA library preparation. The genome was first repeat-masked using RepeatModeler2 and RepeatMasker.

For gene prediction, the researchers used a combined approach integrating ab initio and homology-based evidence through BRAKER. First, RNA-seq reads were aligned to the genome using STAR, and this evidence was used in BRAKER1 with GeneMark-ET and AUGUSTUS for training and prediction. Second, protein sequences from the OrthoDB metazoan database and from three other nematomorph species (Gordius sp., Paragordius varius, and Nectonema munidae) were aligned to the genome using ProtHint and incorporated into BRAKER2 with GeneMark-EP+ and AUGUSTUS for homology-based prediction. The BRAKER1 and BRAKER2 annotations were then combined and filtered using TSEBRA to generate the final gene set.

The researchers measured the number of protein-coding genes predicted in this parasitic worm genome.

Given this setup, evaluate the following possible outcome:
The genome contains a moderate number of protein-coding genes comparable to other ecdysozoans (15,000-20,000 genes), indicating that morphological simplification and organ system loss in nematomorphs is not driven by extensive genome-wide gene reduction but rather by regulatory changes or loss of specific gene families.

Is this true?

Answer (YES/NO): NO